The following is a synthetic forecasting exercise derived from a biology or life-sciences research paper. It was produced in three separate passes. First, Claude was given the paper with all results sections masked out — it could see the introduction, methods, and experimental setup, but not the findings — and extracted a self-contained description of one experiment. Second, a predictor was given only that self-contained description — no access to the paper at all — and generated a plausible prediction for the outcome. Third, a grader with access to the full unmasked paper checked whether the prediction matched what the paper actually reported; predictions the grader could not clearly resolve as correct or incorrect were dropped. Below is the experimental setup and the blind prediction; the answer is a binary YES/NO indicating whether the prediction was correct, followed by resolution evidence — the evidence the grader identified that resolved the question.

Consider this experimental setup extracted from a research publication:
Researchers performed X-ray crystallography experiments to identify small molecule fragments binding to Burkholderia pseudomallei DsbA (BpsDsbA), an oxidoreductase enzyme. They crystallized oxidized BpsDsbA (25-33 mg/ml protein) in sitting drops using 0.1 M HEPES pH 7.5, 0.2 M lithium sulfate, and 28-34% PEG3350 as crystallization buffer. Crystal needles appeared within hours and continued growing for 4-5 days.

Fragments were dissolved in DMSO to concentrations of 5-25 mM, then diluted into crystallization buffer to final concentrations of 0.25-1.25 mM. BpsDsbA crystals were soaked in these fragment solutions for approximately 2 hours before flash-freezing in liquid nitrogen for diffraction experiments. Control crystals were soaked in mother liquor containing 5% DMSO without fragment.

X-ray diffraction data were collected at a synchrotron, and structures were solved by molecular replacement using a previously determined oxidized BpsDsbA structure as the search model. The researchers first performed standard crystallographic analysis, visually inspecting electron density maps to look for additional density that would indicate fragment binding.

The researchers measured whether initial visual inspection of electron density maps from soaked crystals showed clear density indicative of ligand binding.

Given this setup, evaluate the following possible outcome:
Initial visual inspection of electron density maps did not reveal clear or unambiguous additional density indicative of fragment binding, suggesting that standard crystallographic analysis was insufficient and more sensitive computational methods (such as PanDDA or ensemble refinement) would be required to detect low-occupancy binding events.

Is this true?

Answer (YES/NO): YES